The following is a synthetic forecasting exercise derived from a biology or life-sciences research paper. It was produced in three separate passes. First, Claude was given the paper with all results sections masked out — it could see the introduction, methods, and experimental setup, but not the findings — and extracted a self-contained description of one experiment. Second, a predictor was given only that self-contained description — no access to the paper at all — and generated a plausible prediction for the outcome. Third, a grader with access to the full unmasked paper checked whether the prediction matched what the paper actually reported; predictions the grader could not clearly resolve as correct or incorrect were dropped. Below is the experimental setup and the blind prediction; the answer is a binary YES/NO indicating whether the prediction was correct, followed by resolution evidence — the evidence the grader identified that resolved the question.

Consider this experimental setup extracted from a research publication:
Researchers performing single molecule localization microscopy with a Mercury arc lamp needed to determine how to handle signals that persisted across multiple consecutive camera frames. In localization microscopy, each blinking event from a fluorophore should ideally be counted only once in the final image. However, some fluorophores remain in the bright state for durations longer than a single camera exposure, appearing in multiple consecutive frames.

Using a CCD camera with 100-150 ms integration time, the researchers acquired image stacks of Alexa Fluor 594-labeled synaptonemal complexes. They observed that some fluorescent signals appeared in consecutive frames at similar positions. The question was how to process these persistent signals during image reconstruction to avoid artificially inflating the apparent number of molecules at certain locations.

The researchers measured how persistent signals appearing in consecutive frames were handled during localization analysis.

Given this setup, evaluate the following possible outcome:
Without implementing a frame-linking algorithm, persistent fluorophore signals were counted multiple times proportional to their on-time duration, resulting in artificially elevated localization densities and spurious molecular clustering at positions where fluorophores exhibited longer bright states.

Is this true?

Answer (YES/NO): NO